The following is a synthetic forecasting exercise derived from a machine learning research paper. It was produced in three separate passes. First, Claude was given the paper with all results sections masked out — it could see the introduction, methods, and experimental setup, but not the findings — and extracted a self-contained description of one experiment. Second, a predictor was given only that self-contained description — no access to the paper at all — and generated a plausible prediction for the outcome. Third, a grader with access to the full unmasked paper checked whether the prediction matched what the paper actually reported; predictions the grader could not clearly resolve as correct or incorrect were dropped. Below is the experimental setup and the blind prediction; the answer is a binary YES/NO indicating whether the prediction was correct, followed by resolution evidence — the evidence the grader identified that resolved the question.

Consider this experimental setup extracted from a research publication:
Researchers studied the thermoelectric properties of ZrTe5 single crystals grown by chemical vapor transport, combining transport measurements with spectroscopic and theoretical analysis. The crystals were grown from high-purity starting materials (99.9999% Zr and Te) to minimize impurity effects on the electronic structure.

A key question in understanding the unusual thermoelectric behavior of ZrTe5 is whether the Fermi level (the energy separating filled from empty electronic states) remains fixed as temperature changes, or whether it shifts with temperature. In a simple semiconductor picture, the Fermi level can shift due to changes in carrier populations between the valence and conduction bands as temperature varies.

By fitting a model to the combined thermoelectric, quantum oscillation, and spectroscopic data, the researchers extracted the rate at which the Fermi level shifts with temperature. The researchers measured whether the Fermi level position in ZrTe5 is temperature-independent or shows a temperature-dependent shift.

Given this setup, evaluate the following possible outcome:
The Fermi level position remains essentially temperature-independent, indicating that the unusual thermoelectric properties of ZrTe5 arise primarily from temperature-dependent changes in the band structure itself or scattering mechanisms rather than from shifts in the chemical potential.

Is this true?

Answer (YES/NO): NO